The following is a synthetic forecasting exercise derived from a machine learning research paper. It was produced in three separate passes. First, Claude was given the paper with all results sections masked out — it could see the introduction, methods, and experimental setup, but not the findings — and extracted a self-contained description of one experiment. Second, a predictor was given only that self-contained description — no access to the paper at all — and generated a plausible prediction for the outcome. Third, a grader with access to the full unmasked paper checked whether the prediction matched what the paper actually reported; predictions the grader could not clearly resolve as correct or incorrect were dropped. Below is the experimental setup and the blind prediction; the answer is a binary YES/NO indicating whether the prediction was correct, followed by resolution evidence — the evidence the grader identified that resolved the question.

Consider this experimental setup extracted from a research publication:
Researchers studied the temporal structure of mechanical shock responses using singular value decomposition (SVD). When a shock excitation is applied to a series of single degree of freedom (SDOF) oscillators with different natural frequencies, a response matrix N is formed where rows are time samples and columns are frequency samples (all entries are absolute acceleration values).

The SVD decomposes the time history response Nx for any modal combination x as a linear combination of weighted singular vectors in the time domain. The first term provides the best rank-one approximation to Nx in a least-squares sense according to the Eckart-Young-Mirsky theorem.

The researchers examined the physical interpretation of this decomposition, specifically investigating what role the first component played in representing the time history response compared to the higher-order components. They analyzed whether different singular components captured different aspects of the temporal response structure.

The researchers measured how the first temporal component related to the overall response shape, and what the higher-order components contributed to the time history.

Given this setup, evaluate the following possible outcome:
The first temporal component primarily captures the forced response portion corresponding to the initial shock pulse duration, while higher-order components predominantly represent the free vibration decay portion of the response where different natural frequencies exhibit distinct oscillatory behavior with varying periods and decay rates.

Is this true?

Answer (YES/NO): NO